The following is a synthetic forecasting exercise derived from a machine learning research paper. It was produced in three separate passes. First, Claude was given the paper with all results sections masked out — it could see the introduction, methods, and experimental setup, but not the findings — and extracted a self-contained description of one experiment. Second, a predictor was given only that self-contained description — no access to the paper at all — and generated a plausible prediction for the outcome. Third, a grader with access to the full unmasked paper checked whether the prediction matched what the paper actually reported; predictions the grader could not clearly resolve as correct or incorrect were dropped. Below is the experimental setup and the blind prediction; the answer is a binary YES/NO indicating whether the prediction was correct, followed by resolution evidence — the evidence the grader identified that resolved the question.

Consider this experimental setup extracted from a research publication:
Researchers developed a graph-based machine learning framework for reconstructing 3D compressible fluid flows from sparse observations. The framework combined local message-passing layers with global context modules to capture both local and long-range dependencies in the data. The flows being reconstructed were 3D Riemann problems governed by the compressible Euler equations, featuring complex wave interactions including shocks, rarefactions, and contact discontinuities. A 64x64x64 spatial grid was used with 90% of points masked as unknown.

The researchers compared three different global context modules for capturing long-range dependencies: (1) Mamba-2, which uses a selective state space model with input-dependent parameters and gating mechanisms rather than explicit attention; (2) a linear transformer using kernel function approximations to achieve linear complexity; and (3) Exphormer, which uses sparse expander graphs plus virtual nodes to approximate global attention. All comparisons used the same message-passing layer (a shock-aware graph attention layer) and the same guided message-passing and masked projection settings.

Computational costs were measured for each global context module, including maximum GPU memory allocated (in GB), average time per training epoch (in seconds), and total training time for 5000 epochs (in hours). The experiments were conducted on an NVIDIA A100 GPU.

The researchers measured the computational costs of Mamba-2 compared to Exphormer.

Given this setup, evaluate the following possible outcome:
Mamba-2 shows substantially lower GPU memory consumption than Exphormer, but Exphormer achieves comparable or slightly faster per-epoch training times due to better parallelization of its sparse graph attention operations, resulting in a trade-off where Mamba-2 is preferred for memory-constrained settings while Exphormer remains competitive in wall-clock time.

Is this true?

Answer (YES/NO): NO